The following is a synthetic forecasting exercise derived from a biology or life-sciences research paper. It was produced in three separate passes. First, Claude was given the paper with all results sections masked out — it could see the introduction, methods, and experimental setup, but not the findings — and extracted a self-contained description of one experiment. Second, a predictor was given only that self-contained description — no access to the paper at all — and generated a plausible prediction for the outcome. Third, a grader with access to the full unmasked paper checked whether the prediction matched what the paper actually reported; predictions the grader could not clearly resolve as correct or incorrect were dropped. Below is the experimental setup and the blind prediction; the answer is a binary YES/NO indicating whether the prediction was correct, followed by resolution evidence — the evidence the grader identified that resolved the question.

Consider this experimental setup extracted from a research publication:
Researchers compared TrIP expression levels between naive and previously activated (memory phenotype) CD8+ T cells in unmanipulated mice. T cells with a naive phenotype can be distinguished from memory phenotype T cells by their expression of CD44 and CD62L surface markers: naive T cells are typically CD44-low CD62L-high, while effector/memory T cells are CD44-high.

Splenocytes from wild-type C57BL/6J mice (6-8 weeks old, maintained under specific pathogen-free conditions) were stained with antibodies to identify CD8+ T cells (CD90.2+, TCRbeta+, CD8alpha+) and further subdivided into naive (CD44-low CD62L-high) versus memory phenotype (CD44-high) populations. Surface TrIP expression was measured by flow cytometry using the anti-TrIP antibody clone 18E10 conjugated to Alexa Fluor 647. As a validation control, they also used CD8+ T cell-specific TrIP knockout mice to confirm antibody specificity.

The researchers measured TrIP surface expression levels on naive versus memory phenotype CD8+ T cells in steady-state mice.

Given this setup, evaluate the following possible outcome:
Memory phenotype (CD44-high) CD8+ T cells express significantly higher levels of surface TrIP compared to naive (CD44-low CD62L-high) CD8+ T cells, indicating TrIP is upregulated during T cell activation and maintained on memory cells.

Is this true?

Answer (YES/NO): NO